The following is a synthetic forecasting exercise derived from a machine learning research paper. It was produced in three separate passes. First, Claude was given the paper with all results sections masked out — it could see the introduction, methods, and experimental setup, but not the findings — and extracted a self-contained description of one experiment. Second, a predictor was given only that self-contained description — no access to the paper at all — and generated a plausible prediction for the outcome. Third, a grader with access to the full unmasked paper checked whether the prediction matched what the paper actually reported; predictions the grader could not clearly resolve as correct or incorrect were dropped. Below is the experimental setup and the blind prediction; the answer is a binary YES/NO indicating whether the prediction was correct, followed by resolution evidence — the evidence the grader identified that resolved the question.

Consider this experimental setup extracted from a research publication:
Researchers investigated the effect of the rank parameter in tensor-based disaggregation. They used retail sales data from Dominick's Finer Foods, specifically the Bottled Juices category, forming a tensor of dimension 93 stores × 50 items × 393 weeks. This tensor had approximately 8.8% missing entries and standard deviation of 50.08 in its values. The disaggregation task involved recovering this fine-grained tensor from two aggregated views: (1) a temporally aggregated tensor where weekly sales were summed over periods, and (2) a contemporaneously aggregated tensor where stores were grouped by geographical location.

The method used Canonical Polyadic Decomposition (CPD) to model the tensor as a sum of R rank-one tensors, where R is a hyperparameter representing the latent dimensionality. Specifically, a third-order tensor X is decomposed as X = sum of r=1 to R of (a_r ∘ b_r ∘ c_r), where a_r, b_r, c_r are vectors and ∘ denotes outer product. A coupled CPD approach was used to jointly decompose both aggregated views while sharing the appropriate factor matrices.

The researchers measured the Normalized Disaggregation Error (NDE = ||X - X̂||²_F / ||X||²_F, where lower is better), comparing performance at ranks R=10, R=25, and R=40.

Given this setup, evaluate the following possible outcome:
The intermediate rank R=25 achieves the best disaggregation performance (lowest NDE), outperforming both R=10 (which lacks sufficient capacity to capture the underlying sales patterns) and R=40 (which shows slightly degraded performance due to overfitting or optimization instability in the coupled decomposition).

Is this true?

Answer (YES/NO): NO